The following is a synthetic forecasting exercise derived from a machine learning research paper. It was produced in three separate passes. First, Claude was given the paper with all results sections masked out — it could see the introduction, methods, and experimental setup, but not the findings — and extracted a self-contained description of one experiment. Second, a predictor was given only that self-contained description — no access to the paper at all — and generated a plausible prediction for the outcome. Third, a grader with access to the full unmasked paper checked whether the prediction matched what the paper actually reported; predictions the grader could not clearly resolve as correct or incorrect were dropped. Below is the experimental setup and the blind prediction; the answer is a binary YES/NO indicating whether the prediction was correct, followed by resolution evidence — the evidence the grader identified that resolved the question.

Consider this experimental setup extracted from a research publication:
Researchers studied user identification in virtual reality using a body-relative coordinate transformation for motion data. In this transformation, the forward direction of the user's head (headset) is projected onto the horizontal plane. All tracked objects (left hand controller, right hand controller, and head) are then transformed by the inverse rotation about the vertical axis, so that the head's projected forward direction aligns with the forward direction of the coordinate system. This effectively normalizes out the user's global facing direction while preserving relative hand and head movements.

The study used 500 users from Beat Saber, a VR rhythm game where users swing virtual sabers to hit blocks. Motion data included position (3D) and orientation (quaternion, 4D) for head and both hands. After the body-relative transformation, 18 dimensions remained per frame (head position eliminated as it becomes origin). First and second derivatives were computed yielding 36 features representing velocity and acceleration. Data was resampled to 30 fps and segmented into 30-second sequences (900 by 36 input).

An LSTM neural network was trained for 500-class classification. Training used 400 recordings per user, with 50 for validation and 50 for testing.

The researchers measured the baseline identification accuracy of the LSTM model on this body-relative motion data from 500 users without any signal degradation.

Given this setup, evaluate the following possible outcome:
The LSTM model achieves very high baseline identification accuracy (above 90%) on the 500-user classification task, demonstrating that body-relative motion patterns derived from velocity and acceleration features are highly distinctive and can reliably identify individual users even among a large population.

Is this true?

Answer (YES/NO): YES